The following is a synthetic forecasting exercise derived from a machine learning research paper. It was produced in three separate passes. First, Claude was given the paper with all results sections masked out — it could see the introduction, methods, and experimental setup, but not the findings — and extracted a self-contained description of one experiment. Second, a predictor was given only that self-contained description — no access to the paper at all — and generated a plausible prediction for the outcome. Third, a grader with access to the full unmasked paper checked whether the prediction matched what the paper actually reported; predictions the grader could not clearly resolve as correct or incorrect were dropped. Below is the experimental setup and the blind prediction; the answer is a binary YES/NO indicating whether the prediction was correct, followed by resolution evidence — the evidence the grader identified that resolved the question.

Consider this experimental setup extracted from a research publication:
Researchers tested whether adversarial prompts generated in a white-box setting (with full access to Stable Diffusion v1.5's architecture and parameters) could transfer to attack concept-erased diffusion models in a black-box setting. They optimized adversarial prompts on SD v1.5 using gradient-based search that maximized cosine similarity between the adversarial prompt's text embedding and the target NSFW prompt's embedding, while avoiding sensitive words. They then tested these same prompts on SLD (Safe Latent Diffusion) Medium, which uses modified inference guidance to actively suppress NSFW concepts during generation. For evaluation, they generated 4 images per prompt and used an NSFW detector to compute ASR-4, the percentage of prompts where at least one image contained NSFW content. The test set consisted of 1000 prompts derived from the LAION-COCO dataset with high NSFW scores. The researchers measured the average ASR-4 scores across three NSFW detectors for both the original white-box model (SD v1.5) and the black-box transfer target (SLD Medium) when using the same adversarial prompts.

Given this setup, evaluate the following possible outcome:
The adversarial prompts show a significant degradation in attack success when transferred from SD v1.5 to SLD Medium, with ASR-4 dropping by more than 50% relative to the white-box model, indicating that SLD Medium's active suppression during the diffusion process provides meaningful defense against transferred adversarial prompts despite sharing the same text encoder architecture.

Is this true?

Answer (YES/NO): NO